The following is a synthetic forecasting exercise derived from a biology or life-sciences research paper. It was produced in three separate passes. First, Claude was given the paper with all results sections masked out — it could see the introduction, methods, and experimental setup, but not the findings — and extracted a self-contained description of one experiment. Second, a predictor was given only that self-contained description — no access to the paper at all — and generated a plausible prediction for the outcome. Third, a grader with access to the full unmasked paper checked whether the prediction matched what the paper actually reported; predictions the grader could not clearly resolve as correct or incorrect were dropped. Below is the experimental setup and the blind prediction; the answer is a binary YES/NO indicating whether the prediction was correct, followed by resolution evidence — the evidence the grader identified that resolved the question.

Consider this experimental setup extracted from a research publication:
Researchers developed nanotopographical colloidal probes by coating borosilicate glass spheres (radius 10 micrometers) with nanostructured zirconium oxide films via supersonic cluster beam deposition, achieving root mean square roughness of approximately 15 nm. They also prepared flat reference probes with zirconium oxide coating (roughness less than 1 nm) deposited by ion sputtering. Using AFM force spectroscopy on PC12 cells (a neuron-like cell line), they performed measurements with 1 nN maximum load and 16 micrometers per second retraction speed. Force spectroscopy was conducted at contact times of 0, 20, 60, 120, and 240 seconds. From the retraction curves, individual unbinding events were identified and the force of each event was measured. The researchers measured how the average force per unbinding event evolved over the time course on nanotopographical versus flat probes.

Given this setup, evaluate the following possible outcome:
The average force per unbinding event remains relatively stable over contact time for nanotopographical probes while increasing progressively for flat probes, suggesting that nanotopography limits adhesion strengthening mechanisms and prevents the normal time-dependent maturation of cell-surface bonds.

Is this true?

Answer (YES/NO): NO